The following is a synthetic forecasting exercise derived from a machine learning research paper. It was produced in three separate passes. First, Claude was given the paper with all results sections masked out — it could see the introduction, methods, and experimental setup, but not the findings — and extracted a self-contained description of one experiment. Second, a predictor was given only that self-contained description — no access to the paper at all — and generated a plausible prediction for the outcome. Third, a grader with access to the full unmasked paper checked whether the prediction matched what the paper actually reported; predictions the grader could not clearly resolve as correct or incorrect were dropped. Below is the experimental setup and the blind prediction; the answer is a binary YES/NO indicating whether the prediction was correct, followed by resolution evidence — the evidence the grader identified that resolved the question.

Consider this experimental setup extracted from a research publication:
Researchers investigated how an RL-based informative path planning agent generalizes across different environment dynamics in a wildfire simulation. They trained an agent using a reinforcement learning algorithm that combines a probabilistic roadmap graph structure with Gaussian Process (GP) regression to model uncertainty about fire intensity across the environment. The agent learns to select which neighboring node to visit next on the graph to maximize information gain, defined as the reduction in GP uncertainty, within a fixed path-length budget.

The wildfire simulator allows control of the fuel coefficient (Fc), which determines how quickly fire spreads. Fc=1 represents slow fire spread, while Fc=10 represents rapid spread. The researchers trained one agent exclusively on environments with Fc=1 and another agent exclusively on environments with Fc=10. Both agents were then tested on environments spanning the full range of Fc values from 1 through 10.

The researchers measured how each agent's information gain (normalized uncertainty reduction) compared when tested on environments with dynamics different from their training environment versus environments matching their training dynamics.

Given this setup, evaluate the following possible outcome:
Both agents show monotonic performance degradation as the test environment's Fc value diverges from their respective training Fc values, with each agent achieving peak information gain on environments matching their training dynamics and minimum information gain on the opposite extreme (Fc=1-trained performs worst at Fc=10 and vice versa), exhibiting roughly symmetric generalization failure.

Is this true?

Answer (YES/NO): NO